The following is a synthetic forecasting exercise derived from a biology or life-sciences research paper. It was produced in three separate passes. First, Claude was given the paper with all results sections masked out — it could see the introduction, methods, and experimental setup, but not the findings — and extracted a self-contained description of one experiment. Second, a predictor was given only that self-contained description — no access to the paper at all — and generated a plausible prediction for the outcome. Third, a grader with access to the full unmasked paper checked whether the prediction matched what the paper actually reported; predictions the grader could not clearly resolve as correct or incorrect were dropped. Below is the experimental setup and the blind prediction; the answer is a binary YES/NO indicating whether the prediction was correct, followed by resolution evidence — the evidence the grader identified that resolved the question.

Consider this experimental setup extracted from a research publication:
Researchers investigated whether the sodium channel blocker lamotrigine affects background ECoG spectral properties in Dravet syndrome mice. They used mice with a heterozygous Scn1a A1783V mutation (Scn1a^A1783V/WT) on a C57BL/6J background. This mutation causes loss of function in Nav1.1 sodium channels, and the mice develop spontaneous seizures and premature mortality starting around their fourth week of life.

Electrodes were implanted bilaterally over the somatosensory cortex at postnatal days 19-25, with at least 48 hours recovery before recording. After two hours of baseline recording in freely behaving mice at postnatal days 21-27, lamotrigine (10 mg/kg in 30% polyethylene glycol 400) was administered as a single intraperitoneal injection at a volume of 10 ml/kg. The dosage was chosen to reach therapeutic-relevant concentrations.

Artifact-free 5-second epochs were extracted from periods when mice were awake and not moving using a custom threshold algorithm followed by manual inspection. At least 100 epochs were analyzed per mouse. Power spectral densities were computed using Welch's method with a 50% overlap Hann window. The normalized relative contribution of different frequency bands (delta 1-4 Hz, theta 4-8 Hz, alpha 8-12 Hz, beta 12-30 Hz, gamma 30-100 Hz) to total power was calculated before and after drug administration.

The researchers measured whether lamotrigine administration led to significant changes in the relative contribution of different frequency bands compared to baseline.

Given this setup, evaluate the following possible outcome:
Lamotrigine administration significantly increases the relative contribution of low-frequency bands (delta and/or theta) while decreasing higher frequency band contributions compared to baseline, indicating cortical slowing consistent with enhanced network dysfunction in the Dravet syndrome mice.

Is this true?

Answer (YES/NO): NO